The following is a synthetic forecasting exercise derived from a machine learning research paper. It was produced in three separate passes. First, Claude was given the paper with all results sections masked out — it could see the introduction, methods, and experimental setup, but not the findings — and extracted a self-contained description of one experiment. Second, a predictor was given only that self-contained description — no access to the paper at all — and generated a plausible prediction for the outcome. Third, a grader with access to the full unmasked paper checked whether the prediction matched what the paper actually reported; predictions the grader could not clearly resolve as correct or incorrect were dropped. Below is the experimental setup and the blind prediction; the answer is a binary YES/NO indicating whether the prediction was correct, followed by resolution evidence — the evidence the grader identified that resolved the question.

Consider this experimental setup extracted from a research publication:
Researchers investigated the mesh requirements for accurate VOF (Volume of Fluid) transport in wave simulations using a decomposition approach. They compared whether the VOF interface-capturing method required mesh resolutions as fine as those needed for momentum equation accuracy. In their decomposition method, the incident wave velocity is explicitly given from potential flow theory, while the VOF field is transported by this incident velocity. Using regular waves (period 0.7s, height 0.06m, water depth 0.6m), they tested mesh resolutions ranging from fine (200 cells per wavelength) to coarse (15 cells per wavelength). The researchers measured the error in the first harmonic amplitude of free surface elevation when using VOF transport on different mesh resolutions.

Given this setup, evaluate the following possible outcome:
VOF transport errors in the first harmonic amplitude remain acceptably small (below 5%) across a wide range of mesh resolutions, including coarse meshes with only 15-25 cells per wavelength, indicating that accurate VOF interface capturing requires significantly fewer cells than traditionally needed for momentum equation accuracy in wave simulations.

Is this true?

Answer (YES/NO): YES